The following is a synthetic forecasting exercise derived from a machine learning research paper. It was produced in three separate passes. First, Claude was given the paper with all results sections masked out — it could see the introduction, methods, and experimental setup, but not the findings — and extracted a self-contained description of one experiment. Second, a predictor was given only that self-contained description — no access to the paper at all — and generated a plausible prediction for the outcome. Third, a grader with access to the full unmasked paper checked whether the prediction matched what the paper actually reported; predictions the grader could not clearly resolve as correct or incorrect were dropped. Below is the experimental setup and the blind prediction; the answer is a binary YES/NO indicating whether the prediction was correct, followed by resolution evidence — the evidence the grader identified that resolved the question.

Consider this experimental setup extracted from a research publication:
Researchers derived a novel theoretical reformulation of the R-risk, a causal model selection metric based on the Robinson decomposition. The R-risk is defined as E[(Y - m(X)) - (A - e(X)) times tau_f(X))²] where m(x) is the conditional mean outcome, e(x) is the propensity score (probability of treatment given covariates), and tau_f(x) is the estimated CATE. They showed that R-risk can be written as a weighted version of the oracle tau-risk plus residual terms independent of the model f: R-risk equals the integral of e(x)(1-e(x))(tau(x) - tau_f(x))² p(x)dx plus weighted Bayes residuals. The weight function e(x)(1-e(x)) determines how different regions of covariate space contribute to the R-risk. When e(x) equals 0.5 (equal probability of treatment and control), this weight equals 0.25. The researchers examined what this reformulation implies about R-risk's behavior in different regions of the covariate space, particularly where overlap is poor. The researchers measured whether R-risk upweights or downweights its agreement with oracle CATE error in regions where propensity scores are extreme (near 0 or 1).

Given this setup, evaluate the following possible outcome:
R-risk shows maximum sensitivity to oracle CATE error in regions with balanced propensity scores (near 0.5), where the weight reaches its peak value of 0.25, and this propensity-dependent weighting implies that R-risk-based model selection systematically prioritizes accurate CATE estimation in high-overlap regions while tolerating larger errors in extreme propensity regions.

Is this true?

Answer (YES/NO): YES